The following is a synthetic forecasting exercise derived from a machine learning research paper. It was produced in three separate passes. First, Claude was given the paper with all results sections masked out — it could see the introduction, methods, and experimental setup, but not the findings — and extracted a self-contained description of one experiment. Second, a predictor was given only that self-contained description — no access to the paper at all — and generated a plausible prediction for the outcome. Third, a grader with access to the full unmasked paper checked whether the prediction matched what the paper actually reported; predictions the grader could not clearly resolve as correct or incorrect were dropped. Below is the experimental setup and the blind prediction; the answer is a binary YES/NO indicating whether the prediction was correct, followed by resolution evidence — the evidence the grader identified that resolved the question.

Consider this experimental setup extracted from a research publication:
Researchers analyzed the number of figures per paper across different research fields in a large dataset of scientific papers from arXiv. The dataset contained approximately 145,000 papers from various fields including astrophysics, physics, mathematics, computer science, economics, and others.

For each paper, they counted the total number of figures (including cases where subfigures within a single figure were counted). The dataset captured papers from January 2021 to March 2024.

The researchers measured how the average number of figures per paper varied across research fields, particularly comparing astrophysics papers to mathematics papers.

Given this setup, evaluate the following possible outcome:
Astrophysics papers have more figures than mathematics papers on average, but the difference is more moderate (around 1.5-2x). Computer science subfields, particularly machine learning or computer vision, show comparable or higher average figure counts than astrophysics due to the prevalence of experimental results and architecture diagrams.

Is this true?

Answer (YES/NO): NO